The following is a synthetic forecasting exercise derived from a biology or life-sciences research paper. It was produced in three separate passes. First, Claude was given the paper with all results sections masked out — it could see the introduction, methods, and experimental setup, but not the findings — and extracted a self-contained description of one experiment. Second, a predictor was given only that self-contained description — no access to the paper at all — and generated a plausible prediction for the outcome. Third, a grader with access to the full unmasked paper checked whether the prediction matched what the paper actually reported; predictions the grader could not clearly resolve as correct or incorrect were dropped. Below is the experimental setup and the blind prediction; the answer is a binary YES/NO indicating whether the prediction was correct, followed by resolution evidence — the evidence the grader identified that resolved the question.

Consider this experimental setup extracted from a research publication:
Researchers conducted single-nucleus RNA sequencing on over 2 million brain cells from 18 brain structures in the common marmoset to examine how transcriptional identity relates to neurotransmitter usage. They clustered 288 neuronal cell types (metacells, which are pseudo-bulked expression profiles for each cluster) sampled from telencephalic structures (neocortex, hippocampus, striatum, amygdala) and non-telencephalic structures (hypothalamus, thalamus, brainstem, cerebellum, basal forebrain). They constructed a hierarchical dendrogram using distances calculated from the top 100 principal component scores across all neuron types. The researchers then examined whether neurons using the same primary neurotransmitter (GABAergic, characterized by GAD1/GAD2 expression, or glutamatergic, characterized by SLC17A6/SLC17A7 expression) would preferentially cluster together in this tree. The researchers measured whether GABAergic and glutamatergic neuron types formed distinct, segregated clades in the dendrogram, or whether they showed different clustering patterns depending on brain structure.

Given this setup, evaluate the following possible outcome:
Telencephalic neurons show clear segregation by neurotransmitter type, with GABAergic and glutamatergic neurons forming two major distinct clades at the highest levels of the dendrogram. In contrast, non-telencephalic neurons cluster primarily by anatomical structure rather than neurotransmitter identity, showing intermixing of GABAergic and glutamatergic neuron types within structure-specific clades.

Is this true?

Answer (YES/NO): NO